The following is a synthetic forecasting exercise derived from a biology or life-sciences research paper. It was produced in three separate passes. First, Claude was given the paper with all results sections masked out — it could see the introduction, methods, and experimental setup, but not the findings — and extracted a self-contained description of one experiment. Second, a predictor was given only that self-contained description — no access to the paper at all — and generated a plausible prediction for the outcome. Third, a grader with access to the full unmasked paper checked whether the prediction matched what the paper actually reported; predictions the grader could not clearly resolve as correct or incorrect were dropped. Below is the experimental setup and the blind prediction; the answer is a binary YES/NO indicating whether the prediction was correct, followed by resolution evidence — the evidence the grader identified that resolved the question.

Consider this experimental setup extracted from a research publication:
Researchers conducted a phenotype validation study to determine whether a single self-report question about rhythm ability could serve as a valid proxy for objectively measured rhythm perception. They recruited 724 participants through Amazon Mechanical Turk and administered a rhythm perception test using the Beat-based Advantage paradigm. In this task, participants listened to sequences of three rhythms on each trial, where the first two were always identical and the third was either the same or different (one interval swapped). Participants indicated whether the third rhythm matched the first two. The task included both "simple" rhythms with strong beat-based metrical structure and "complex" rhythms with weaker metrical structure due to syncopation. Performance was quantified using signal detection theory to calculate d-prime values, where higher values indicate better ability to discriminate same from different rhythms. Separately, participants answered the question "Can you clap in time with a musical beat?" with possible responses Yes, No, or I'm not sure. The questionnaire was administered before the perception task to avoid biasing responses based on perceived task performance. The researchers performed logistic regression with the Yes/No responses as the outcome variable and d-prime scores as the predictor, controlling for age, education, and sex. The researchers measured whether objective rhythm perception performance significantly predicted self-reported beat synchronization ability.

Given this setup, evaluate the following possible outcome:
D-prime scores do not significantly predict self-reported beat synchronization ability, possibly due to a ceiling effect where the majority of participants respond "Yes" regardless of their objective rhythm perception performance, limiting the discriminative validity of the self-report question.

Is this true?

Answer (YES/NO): NO